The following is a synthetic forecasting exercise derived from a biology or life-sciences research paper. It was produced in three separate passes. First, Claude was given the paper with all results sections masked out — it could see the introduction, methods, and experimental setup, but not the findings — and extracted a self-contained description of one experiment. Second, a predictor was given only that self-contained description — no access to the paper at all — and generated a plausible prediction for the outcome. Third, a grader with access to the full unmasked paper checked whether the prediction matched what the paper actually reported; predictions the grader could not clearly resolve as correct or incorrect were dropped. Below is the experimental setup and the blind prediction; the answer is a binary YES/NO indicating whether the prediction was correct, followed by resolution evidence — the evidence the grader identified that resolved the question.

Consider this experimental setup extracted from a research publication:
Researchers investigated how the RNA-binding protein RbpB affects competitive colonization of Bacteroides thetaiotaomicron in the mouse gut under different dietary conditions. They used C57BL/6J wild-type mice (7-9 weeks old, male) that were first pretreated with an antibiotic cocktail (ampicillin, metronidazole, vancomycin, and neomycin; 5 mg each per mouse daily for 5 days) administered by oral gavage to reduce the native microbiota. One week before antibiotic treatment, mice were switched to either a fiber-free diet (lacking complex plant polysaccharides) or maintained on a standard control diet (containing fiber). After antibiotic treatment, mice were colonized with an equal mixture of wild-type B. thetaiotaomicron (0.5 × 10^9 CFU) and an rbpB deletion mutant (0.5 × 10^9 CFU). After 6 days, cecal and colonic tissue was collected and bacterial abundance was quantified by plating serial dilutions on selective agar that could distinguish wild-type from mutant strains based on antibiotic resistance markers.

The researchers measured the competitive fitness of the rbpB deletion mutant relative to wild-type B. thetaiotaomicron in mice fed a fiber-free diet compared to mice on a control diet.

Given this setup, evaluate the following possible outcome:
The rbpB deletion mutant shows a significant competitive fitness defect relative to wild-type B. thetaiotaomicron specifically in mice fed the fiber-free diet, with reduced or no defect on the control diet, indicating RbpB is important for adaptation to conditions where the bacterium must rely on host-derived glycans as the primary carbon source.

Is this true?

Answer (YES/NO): NO